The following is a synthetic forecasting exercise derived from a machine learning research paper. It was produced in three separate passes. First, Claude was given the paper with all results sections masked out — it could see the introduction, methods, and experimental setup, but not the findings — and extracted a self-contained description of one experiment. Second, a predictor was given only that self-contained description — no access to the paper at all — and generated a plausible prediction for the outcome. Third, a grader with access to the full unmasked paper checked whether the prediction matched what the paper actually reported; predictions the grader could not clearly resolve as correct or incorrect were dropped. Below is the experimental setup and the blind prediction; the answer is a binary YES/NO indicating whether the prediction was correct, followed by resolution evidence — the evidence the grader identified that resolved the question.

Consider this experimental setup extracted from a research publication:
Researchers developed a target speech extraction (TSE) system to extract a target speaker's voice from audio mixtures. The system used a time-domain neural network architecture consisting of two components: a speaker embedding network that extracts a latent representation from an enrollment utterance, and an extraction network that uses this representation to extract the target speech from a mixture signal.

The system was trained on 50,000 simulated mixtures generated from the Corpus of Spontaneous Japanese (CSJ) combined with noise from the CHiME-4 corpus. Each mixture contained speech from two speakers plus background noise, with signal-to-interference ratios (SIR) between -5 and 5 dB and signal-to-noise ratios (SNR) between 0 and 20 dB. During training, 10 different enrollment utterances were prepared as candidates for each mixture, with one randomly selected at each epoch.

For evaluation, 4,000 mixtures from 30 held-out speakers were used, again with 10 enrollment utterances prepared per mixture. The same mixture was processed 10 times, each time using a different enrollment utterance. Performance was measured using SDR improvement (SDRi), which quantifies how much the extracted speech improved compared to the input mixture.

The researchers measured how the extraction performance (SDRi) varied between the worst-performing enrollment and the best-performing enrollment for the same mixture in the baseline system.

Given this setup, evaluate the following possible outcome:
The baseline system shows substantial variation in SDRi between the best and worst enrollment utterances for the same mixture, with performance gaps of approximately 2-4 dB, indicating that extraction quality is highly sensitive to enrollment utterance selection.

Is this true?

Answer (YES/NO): YES